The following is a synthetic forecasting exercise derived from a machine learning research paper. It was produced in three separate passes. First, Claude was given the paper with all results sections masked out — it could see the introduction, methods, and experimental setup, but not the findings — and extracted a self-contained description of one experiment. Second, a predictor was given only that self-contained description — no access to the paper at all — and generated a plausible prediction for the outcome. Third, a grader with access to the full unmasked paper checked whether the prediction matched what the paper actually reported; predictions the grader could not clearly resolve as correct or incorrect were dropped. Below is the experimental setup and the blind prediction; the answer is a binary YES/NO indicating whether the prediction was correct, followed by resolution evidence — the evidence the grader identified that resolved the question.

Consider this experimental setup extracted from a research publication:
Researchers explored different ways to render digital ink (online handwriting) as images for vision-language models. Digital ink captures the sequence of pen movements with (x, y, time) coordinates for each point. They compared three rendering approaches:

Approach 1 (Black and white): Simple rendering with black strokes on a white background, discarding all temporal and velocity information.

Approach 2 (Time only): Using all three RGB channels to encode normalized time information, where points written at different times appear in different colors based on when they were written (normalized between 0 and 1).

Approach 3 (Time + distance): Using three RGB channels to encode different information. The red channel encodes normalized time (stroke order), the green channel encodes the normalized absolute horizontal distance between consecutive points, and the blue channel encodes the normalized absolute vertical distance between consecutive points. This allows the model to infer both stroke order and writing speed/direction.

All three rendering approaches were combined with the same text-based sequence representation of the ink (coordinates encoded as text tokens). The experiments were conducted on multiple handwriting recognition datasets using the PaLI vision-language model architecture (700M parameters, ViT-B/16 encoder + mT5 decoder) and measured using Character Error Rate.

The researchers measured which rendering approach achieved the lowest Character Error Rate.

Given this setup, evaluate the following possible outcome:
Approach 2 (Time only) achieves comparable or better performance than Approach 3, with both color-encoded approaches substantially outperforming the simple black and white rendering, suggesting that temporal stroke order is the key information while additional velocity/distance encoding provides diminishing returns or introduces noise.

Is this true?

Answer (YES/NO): NO